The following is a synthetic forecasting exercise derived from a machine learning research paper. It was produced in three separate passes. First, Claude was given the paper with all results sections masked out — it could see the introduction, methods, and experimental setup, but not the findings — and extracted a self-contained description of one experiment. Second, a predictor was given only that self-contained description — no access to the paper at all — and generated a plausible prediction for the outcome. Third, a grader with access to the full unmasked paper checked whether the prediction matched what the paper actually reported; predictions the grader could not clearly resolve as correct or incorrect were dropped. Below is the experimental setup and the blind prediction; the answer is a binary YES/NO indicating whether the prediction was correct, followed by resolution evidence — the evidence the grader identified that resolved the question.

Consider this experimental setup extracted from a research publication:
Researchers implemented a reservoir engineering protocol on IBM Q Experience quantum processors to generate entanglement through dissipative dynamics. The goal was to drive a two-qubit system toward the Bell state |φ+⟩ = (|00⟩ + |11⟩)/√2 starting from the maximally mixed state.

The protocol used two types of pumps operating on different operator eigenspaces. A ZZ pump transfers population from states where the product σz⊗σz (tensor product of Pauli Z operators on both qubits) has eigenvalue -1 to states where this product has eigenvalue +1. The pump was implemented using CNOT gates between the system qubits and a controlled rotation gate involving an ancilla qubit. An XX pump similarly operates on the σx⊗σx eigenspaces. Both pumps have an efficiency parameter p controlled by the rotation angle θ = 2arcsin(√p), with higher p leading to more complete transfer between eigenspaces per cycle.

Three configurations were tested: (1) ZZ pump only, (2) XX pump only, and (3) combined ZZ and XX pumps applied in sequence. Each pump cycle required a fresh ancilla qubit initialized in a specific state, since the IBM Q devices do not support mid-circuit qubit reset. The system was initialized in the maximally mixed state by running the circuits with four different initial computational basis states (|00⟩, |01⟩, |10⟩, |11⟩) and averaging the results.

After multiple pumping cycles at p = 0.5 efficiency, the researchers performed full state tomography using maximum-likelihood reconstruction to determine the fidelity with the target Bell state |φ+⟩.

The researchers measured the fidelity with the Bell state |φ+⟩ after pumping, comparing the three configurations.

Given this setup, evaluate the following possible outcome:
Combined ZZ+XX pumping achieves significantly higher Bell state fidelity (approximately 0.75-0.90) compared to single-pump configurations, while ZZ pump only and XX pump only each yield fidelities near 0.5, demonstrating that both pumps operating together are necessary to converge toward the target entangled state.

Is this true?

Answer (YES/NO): NO